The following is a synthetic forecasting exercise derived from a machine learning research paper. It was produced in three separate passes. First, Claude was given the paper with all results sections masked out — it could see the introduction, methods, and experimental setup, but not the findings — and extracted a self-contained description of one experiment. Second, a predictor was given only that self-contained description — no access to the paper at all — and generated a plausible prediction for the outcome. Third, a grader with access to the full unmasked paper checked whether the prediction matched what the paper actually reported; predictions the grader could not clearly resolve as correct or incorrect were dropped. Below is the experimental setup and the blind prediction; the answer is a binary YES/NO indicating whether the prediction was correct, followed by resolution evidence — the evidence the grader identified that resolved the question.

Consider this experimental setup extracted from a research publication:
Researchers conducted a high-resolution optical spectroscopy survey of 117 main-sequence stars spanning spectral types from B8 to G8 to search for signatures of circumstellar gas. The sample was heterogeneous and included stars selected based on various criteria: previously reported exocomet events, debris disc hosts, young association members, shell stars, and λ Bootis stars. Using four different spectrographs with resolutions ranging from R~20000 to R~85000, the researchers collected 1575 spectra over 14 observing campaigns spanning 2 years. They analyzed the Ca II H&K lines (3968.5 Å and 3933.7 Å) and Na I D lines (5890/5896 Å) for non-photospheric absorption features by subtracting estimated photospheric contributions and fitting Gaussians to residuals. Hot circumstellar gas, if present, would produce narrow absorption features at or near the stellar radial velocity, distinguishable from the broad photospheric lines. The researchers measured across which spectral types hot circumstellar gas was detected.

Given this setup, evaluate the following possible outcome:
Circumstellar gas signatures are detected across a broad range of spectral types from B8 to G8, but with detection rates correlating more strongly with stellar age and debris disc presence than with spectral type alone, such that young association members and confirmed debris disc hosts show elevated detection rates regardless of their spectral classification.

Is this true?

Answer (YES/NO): NO